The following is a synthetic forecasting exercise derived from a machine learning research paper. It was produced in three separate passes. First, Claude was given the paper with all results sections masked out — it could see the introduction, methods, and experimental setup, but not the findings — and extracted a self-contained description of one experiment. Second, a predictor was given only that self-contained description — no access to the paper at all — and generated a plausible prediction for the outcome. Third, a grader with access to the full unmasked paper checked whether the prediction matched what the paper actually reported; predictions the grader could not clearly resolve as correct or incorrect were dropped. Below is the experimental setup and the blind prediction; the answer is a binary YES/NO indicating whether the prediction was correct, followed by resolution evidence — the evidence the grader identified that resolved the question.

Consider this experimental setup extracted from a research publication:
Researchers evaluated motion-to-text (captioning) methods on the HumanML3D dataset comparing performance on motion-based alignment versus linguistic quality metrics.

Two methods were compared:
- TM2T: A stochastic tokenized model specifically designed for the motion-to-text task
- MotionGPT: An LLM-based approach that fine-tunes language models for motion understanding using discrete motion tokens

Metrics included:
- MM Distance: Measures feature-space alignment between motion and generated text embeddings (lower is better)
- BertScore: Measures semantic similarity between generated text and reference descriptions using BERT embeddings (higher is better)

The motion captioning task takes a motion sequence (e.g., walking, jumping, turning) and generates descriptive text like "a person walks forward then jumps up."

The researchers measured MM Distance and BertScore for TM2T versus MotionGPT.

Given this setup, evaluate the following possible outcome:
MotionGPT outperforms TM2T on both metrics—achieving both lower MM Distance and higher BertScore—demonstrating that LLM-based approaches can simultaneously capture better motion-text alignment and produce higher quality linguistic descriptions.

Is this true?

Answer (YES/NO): NO